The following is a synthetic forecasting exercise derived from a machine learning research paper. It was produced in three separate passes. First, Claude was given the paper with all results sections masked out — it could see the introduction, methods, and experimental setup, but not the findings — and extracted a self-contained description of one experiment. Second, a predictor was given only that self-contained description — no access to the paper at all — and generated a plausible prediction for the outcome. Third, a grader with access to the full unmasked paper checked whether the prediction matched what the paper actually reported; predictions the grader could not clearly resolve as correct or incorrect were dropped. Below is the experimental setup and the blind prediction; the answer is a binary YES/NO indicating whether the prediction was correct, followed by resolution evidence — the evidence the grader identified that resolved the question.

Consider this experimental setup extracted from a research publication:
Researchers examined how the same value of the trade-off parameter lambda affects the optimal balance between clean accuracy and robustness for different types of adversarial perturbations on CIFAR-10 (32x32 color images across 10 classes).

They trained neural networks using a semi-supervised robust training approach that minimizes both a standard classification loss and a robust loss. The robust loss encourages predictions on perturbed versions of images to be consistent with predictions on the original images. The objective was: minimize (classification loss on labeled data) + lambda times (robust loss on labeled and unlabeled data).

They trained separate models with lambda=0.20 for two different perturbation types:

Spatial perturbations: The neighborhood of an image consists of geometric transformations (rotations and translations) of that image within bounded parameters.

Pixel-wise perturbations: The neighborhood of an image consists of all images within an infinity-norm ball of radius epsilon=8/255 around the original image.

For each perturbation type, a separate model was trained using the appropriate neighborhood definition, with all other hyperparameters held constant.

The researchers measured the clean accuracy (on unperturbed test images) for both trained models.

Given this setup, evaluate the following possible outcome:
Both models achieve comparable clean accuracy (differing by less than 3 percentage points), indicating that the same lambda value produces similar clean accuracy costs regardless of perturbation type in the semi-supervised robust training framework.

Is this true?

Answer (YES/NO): NO